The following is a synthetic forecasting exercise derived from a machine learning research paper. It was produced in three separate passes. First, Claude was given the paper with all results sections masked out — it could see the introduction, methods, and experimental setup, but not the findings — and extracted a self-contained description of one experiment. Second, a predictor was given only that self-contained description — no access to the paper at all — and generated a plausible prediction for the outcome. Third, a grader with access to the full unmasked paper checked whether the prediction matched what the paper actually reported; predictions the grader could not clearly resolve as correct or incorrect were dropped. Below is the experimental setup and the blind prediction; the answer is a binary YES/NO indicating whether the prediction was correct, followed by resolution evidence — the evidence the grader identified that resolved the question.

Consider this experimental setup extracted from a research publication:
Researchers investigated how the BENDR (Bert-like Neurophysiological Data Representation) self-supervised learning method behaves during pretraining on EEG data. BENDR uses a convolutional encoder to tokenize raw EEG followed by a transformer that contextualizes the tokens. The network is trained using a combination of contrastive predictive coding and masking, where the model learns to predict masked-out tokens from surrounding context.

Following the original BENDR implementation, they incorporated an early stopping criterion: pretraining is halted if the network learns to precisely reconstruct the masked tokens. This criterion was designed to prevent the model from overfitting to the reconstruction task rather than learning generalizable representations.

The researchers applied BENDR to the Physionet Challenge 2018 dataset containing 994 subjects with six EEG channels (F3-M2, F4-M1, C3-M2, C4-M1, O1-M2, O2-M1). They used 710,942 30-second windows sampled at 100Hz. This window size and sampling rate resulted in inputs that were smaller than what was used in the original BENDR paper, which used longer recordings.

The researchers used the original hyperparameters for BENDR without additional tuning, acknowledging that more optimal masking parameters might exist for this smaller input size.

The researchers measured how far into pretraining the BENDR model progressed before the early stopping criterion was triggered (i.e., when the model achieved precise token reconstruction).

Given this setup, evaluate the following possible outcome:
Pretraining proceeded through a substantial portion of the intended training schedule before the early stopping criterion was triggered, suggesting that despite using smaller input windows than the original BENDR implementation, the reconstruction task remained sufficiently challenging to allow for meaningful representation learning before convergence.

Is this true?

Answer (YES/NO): NO